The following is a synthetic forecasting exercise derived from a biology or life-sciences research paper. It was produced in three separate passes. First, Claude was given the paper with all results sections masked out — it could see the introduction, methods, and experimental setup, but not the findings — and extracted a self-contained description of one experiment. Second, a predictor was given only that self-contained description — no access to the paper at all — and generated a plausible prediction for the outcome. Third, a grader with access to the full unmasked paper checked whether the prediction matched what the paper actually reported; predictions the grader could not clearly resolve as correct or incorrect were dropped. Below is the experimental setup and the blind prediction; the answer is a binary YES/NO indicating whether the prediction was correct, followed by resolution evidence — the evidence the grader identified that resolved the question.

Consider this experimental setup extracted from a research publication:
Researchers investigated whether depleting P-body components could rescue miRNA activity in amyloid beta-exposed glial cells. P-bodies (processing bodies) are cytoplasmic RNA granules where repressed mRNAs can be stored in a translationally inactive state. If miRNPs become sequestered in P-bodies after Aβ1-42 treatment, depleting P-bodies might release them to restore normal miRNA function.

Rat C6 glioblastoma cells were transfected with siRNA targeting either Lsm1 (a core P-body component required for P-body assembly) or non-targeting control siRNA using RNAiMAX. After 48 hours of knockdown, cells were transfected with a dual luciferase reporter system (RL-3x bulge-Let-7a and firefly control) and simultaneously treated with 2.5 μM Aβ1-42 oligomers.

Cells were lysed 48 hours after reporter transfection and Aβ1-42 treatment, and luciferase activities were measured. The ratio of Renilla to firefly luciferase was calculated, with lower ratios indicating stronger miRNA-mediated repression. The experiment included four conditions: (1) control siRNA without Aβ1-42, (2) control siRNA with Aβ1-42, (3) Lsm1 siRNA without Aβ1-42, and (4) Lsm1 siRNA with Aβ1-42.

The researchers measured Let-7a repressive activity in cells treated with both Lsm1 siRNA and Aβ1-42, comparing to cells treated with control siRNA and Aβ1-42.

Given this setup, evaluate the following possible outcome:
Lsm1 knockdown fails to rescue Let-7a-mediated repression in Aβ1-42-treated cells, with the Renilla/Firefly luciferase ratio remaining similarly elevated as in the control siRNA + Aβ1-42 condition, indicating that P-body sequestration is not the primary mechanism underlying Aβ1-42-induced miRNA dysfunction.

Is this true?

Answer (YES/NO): NO